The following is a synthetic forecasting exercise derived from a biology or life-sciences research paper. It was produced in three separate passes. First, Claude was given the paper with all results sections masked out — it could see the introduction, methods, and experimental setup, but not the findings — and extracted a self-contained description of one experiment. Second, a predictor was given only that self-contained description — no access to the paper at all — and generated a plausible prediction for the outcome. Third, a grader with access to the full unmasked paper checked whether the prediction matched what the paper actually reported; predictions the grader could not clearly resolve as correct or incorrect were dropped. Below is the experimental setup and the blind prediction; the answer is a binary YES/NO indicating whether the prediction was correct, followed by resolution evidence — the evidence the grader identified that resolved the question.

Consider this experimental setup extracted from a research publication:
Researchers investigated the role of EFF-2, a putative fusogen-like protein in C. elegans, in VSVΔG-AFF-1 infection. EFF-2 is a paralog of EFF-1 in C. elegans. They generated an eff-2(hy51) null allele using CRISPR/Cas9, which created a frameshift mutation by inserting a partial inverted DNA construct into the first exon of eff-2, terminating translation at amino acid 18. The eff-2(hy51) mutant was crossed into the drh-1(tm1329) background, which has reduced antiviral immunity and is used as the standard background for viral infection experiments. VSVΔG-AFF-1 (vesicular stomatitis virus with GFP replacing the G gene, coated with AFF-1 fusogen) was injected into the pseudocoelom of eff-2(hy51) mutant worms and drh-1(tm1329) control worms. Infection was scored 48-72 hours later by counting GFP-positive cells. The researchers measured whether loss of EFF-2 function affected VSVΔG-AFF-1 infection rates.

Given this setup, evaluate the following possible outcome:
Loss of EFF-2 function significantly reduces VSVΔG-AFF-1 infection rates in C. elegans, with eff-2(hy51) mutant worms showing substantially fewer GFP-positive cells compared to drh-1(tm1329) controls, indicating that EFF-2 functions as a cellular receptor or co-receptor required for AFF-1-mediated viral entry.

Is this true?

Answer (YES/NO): NO